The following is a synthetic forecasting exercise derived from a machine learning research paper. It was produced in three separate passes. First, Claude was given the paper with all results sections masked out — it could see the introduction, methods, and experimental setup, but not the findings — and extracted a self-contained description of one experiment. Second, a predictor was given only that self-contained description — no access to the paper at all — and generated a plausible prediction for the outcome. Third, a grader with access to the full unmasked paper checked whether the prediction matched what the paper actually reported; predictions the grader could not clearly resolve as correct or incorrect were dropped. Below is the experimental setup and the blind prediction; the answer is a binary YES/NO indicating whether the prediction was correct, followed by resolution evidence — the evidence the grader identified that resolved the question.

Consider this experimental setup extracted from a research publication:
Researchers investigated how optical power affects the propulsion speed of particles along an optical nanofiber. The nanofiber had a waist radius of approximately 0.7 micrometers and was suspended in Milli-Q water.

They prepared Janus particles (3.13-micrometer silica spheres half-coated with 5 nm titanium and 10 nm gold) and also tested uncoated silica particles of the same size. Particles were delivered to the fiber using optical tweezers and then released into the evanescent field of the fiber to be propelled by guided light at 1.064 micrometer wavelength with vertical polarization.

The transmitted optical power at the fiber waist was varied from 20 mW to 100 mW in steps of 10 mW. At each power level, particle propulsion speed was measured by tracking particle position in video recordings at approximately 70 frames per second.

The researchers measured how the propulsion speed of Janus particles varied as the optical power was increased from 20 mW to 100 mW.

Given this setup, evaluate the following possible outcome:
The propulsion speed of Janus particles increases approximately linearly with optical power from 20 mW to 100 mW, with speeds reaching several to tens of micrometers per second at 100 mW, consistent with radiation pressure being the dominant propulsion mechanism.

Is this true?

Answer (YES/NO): NO